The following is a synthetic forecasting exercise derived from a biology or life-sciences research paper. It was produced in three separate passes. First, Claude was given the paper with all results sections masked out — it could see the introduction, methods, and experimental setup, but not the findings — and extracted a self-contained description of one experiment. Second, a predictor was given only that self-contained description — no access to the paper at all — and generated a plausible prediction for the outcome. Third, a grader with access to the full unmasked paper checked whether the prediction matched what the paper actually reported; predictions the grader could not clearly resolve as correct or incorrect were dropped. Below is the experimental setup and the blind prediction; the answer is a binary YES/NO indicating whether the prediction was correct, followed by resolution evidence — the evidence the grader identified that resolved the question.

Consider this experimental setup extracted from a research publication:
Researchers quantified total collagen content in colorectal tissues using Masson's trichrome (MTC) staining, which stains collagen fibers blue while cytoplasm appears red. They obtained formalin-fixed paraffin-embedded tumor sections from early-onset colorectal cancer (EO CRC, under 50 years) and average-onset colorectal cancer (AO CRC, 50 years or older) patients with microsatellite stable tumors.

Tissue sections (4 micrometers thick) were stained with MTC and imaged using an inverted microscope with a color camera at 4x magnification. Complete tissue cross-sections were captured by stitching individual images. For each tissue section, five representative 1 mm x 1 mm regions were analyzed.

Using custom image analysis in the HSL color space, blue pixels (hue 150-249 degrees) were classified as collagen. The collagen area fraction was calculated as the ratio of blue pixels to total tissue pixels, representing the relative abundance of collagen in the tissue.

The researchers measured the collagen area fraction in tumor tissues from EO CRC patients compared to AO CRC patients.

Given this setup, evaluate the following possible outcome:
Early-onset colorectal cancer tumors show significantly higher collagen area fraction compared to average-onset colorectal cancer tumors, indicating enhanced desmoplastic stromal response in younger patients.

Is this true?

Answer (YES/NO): YES